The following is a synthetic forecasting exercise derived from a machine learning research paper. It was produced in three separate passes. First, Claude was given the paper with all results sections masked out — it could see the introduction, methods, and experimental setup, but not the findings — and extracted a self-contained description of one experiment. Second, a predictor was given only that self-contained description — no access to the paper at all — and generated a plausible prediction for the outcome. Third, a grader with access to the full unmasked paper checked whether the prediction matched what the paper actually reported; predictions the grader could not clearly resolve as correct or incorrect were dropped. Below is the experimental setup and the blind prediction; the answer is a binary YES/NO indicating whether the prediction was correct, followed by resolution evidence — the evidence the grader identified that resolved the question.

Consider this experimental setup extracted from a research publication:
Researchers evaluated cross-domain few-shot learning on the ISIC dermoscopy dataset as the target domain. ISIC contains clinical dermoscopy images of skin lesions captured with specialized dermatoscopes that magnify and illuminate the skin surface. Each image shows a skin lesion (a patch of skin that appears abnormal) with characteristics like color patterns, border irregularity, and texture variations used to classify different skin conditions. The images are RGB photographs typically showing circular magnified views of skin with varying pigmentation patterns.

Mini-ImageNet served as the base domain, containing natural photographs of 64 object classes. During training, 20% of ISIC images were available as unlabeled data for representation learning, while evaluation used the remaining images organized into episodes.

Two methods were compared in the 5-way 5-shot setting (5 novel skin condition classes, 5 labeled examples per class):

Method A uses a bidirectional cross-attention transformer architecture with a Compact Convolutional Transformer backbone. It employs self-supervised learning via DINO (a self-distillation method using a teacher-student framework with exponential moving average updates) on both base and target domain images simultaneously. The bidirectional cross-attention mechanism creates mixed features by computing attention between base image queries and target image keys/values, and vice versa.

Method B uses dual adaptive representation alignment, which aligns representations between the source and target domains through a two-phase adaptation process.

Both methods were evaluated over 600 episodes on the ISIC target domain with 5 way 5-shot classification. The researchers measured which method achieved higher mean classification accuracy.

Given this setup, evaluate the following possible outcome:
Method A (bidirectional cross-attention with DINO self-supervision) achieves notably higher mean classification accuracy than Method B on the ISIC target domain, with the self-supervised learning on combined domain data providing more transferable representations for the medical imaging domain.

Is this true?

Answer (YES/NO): NO